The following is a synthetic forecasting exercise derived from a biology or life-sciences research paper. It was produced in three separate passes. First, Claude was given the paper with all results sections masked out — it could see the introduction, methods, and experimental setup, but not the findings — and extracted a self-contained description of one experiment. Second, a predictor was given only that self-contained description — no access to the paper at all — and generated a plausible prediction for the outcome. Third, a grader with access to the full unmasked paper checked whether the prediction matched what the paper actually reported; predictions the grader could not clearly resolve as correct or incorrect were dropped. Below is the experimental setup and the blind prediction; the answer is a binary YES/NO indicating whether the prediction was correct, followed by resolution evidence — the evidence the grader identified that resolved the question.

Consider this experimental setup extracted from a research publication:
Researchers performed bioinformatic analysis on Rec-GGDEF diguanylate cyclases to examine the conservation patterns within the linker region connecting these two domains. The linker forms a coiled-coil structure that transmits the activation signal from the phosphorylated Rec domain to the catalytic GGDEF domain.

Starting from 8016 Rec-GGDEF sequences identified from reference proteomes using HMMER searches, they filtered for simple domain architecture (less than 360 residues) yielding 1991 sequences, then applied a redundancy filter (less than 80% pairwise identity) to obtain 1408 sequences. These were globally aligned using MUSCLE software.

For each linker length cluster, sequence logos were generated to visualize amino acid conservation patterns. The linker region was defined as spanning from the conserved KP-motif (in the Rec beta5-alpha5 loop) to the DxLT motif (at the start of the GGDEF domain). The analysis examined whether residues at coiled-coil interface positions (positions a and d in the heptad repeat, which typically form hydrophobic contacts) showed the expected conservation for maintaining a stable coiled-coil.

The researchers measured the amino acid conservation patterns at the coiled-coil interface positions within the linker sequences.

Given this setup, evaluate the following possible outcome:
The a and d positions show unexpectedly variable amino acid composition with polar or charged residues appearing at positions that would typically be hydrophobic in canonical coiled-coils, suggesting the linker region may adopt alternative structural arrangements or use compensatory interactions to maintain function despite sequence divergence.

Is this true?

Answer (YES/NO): NO